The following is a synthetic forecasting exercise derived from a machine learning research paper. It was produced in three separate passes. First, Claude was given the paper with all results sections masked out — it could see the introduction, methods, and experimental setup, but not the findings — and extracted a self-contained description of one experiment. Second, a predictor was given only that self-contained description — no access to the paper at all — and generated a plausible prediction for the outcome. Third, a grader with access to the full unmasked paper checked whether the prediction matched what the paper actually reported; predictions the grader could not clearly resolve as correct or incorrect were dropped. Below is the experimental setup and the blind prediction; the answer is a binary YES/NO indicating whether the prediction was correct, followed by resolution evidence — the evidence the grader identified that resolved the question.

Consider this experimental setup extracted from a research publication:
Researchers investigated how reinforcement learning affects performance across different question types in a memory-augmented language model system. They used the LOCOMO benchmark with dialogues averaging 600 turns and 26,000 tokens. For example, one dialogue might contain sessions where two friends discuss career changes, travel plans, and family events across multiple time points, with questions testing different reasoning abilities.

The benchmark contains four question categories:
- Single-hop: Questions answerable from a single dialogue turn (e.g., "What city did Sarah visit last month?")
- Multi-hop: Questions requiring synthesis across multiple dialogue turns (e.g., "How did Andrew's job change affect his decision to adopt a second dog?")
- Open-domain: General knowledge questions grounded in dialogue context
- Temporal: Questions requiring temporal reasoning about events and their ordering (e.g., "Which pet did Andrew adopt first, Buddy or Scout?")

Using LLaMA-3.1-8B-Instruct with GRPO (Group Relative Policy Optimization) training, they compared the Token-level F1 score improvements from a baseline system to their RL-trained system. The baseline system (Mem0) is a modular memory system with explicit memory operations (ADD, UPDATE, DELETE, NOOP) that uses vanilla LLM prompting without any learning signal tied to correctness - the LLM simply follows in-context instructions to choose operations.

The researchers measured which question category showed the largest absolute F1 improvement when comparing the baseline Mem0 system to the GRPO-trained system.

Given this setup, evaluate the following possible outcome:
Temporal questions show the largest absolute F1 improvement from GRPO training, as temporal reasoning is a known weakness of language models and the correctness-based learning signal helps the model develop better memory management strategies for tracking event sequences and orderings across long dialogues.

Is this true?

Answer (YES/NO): YES